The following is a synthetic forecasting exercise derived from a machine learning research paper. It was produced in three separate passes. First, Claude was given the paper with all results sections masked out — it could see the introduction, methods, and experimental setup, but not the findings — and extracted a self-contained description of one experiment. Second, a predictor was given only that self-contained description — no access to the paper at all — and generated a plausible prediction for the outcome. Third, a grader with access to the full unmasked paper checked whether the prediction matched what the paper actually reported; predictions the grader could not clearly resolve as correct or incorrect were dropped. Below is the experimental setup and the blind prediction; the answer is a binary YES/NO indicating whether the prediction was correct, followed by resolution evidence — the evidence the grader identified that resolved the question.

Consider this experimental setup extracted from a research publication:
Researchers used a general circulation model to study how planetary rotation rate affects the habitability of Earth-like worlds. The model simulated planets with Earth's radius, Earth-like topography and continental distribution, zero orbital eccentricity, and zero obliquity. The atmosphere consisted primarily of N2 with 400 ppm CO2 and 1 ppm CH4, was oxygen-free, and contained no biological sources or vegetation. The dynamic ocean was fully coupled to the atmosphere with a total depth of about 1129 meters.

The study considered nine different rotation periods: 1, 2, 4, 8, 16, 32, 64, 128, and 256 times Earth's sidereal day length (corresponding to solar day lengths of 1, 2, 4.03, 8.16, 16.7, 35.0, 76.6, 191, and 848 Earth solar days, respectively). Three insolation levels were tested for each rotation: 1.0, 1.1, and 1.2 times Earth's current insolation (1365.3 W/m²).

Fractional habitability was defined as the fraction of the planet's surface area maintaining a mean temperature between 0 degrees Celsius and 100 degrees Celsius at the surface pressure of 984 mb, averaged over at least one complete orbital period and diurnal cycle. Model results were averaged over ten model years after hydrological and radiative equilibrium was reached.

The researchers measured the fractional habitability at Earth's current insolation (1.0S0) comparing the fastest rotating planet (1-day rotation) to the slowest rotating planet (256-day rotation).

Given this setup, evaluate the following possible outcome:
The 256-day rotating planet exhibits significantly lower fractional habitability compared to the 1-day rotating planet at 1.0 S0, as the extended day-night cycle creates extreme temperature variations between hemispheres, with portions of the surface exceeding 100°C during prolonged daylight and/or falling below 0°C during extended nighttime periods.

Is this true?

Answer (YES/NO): YES